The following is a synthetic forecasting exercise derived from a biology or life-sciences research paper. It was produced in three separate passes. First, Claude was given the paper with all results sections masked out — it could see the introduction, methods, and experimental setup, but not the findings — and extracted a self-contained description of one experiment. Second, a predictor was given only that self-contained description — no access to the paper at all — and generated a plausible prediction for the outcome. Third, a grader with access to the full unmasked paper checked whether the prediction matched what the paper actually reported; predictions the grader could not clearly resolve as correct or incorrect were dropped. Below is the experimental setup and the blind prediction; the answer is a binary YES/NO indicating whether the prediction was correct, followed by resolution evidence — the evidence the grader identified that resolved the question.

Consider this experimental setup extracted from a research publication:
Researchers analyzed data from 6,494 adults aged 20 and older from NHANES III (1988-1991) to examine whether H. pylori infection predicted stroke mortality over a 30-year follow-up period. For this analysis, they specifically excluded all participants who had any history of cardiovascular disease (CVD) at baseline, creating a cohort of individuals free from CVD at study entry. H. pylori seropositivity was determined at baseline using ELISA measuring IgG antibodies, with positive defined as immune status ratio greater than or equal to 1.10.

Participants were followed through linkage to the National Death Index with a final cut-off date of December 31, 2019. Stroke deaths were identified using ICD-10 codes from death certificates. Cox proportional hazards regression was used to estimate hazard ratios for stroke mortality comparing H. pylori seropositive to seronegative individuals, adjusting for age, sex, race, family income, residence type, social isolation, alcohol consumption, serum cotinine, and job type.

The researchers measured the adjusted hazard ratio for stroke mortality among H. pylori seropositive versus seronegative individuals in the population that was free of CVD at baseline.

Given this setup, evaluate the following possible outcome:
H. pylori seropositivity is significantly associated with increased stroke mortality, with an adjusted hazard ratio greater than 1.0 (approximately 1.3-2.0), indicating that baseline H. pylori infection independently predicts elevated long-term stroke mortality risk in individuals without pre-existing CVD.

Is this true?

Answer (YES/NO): NO